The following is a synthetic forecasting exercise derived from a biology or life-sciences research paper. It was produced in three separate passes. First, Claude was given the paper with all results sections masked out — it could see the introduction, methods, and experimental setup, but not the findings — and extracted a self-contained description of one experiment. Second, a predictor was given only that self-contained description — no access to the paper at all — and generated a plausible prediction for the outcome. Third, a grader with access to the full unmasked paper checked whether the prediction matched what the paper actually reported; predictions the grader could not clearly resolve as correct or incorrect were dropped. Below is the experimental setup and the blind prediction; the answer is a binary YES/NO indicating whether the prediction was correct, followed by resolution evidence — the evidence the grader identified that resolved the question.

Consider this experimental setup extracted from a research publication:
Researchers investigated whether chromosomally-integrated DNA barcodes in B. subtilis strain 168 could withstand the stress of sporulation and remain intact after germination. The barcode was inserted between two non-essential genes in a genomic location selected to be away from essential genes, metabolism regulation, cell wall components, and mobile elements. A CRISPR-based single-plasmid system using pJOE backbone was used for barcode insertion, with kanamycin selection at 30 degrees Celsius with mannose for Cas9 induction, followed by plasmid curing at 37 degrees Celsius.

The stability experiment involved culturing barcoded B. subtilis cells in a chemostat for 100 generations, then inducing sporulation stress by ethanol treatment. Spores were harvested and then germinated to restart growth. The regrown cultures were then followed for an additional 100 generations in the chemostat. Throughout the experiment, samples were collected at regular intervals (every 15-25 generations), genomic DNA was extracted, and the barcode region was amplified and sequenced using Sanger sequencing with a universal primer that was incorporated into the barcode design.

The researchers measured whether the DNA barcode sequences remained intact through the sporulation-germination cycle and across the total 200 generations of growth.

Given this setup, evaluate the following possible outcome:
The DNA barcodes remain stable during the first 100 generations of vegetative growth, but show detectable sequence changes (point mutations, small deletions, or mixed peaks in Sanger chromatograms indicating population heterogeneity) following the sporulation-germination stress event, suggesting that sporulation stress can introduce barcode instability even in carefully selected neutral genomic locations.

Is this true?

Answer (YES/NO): NO